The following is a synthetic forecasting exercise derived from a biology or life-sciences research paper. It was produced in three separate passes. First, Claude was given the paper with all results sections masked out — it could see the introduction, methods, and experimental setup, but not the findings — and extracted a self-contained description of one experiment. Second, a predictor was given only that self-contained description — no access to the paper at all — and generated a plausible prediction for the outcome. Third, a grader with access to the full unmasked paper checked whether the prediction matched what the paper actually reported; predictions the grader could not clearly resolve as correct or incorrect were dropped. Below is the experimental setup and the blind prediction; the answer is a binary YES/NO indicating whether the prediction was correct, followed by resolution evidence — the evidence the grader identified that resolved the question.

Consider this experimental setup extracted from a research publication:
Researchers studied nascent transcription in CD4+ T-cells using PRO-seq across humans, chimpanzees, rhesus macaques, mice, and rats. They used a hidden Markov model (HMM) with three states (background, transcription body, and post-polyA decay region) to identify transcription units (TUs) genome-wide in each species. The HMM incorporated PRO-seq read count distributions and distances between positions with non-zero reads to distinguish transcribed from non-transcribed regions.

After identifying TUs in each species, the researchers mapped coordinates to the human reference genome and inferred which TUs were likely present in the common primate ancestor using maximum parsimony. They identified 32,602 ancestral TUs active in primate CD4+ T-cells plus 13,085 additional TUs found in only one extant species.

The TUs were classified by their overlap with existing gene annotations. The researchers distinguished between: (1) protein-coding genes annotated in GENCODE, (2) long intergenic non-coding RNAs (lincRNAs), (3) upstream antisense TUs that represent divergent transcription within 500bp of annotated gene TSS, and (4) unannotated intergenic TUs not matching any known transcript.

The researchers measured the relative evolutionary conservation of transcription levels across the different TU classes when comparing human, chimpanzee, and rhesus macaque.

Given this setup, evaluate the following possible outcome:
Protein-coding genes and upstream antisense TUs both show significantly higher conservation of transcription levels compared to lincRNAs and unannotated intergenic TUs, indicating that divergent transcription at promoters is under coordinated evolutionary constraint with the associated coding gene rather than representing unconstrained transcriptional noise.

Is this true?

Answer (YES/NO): YES